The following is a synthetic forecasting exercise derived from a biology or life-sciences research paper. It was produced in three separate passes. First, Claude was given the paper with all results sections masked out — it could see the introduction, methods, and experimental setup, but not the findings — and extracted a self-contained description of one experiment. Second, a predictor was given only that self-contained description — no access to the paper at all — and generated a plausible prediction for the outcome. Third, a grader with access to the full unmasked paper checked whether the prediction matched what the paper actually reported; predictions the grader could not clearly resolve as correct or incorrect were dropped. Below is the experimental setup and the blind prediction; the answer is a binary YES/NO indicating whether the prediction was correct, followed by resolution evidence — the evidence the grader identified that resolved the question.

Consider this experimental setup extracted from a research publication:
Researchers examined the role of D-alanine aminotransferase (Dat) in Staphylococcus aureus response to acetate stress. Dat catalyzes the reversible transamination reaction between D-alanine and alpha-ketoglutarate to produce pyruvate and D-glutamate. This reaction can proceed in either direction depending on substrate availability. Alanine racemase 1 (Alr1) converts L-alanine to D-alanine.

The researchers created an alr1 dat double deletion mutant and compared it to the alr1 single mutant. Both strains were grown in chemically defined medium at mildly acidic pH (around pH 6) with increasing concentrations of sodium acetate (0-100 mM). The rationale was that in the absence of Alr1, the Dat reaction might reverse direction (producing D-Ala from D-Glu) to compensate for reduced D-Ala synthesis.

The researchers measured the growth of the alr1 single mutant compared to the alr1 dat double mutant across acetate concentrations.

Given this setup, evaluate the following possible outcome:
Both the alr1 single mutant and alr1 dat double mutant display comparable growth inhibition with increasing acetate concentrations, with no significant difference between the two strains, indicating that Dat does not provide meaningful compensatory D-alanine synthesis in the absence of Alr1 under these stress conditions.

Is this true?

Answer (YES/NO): NO